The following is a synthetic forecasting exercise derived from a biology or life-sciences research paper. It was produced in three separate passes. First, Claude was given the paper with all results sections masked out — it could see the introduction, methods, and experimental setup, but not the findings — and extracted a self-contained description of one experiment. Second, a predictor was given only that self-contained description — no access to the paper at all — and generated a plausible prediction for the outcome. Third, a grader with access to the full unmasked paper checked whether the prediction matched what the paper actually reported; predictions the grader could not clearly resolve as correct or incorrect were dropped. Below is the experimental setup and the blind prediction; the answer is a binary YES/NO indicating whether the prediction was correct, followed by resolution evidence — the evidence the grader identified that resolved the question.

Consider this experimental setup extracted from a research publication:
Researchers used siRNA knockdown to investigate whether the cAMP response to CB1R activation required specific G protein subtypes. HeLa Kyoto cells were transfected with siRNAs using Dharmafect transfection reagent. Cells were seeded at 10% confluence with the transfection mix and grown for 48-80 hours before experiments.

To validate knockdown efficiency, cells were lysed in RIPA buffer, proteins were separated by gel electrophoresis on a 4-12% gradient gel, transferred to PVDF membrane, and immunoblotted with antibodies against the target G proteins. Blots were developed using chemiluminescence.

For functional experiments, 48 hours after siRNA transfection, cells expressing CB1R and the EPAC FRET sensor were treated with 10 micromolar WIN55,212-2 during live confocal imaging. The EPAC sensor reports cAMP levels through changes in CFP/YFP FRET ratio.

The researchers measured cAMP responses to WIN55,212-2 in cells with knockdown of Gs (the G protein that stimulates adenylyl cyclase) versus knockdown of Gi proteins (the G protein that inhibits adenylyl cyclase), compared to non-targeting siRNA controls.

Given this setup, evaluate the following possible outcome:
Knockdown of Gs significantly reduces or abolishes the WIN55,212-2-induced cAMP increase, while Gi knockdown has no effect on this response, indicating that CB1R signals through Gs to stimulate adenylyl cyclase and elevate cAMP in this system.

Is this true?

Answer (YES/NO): NO